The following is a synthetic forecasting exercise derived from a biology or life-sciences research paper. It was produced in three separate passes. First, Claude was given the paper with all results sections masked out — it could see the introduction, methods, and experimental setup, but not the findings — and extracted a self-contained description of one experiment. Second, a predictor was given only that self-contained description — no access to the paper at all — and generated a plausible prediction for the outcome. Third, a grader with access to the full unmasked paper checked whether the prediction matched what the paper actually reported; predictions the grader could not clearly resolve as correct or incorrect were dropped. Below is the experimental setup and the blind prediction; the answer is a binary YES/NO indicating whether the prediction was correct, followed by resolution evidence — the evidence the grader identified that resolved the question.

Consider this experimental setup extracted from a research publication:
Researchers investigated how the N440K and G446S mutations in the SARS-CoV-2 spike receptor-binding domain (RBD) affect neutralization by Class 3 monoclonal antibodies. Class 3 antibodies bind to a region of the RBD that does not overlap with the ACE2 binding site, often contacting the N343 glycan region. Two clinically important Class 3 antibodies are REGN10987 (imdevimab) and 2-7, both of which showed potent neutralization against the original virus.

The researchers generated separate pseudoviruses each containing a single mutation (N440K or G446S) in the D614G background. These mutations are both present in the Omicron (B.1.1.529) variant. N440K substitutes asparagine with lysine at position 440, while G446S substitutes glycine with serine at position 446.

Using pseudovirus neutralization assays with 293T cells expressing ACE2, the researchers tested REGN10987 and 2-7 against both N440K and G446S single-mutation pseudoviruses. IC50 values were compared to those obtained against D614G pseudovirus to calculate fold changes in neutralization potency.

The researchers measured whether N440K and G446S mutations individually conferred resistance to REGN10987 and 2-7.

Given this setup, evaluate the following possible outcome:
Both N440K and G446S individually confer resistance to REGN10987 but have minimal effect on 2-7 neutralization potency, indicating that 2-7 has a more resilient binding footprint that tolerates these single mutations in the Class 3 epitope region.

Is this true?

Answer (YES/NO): NO